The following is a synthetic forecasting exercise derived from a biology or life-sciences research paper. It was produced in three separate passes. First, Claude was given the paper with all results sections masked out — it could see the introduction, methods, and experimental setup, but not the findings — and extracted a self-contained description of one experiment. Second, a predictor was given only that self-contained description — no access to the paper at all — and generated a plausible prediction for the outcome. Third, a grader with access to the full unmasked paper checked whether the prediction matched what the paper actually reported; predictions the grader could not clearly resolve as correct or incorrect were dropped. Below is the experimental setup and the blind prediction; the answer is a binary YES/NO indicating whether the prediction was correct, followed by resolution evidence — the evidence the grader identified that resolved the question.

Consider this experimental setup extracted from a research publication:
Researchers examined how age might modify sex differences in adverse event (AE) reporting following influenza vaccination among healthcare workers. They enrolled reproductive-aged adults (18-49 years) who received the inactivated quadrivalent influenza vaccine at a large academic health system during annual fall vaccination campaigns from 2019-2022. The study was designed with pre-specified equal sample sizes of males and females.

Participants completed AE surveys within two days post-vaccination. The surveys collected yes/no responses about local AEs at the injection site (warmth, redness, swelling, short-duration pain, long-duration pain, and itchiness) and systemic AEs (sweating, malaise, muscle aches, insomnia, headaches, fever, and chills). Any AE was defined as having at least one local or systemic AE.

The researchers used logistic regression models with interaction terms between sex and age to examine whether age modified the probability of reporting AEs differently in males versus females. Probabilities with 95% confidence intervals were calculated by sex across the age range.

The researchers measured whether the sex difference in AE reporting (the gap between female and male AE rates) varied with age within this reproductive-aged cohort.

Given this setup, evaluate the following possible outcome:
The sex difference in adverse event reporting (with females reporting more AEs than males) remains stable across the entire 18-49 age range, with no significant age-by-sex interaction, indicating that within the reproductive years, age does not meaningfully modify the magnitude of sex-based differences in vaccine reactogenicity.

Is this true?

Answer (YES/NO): YES